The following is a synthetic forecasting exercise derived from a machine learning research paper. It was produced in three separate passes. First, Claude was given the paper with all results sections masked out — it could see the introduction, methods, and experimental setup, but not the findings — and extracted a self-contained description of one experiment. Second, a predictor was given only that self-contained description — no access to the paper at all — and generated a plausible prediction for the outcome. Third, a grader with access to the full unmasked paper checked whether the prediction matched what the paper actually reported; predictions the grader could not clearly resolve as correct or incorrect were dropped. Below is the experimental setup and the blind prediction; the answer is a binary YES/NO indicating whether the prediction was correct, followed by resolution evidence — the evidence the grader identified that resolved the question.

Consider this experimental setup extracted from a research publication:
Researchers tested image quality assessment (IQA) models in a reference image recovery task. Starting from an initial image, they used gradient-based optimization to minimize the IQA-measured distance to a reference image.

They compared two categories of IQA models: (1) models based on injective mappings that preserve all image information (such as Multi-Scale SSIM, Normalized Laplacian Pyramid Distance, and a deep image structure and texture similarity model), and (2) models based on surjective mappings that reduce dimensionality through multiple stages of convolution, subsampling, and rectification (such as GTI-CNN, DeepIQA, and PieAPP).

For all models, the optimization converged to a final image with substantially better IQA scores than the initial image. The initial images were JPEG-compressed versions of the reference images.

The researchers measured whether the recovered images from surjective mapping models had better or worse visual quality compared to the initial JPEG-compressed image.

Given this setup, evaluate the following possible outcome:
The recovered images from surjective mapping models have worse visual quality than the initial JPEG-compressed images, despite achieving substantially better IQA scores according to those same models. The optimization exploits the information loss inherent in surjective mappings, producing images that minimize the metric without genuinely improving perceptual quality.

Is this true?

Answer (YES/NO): YES